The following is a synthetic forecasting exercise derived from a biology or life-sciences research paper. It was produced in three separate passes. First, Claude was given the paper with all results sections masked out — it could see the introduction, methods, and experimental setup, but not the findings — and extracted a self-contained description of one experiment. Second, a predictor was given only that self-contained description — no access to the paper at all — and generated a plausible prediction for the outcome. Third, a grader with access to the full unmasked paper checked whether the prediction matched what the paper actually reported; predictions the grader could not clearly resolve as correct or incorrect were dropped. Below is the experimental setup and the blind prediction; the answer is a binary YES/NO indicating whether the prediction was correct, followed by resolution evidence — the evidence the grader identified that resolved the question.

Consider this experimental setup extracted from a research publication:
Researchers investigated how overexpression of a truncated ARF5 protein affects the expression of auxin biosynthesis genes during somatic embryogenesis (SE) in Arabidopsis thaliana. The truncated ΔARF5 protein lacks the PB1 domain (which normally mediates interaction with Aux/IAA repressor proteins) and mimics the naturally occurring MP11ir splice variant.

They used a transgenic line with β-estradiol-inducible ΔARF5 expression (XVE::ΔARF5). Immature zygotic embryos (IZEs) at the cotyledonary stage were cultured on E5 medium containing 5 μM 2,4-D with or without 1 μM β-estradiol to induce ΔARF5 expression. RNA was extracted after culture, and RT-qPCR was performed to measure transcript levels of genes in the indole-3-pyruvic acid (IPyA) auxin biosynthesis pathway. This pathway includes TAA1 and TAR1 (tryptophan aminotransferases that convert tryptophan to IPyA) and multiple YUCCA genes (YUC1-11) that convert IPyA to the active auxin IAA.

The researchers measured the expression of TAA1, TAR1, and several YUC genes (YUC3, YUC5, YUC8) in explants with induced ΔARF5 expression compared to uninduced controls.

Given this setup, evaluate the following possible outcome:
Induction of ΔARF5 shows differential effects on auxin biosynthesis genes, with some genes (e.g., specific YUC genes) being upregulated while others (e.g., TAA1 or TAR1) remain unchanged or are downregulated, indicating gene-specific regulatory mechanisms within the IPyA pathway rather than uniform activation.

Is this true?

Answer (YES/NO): NO